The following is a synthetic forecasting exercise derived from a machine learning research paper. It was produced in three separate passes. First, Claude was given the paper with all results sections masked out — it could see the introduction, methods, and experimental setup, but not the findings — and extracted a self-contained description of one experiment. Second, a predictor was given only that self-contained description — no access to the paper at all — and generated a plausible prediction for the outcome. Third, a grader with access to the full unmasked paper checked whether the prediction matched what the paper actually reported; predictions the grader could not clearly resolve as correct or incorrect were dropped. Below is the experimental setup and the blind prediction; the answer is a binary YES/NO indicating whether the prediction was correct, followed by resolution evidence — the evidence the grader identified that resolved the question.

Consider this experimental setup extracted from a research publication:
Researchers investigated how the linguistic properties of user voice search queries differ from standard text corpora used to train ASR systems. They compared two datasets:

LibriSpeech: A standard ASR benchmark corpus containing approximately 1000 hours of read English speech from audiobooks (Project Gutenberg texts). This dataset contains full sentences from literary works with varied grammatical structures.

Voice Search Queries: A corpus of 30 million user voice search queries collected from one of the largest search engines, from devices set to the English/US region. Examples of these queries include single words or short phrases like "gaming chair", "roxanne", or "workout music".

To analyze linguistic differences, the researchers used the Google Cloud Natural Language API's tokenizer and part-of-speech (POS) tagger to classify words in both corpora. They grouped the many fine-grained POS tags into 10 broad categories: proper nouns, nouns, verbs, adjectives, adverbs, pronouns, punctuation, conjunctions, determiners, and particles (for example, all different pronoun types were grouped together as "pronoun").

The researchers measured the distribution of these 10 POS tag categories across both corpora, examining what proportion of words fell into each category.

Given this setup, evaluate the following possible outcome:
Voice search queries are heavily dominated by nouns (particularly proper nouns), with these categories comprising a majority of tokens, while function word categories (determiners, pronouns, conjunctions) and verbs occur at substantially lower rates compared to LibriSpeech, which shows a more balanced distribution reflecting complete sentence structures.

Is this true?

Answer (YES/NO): YES